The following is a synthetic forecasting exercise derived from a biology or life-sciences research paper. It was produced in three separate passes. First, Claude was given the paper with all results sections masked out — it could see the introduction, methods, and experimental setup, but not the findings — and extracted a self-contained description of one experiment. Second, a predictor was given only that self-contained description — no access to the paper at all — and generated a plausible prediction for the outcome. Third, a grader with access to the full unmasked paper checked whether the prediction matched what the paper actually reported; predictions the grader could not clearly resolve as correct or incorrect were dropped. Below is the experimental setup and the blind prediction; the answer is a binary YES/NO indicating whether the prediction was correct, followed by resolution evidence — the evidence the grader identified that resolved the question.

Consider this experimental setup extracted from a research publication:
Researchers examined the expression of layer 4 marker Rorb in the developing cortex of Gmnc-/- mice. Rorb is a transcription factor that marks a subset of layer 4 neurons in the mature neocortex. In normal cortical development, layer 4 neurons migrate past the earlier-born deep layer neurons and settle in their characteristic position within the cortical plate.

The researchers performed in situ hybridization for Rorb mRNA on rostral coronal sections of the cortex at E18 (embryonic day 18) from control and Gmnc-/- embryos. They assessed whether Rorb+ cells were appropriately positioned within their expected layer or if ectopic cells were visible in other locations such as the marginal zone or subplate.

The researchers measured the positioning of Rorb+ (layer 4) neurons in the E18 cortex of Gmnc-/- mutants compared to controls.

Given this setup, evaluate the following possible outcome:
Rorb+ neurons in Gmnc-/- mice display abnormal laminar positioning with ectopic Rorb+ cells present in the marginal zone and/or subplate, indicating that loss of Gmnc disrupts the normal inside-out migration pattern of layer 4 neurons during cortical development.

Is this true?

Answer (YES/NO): YES